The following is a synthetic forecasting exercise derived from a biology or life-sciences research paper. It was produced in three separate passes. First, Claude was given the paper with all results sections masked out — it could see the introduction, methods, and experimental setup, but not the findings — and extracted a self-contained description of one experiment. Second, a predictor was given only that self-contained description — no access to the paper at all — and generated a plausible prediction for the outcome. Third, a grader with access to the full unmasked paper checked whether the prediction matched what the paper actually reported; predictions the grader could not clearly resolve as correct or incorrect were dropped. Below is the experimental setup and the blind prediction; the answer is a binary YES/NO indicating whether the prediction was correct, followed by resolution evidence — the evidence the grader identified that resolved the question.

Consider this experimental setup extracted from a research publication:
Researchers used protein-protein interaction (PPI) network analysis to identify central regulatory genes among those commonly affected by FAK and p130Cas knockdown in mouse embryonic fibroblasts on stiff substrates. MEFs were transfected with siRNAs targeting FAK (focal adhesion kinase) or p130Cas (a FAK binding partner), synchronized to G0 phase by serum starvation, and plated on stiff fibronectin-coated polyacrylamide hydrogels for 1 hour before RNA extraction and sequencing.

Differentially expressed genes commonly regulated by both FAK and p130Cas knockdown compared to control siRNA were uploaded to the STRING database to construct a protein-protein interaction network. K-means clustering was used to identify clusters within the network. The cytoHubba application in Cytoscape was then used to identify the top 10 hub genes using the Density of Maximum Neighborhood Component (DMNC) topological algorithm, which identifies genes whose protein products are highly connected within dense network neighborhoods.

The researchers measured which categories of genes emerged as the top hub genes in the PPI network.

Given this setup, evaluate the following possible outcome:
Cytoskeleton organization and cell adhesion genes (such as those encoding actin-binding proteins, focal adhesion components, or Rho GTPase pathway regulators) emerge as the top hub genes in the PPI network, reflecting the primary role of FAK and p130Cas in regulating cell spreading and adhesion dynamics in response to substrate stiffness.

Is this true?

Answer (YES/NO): NO